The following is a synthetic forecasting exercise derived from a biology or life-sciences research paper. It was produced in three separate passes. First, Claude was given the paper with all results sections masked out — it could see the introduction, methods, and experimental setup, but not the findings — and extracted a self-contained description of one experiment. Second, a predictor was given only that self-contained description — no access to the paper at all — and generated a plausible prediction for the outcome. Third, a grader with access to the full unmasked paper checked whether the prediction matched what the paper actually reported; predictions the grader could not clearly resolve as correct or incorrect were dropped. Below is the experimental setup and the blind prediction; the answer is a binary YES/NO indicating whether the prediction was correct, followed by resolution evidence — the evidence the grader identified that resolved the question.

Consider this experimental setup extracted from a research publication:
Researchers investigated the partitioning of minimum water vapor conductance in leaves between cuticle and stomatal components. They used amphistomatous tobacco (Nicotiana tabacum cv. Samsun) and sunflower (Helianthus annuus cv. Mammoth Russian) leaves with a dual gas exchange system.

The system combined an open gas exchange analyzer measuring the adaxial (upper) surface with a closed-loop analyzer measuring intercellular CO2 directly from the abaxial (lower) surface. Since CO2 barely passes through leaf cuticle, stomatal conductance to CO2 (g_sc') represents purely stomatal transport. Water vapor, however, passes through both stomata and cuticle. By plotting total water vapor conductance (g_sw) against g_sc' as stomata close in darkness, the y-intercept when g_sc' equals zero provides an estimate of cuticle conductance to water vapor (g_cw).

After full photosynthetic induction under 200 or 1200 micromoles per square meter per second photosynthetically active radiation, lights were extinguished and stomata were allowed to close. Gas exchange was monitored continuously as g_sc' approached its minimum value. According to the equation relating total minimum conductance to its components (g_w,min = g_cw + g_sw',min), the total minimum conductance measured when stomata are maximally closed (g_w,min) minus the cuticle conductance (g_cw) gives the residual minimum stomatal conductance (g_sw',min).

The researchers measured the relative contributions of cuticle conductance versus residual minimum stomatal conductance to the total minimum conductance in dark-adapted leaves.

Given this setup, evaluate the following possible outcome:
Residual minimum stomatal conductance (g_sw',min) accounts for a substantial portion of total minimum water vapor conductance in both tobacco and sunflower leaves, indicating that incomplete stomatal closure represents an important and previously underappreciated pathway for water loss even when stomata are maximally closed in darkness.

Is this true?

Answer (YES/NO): YES